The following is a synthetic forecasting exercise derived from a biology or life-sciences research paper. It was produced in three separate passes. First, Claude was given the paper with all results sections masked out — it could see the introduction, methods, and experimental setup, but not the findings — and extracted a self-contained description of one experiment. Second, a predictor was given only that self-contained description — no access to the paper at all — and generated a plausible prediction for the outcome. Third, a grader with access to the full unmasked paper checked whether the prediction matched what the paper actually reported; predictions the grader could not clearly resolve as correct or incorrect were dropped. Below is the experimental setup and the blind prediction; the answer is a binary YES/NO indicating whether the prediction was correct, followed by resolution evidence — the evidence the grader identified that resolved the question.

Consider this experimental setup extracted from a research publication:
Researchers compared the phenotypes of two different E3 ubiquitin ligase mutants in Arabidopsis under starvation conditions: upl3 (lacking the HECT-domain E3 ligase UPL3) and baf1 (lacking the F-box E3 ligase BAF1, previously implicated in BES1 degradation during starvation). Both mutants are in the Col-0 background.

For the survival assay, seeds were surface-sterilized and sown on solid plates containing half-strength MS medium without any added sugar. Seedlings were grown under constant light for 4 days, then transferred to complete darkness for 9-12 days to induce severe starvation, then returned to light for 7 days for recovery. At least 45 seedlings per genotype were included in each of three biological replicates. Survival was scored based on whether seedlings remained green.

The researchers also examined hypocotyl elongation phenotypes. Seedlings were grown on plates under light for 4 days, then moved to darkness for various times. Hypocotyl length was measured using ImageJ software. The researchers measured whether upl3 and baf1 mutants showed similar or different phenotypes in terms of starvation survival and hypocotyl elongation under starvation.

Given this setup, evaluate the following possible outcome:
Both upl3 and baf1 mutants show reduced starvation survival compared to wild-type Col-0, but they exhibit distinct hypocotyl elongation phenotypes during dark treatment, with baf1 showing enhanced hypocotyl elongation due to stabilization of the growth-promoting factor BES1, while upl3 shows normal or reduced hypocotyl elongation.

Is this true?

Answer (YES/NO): NO